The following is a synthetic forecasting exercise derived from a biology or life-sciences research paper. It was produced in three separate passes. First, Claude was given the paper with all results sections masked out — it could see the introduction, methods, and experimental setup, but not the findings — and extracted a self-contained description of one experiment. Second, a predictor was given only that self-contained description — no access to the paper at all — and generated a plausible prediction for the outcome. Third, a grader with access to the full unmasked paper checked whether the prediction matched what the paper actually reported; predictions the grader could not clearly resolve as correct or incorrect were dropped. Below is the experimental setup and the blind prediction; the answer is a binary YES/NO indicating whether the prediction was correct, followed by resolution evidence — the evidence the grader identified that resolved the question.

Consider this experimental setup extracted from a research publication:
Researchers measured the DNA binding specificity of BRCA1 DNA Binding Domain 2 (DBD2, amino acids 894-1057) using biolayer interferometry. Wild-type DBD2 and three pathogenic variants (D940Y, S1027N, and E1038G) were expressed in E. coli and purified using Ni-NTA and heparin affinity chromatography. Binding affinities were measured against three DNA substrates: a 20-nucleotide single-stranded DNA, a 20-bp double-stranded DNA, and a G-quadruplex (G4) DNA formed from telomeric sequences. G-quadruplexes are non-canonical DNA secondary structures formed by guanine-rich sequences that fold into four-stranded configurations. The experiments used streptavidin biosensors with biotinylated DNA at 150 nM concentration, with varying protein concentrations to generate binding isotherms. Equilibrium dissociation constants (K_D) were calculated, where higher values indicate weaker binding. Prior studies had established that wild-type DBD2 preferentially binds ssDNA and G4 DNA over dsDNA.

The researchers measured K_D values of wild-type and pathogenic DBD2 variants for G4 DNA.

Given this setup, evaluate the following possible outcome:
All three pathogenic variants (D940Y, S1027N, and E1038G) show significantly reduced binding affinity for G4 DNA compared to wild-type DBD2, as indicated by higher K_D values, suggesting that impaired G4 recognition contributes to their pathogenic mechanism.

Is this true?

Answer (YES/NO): YES